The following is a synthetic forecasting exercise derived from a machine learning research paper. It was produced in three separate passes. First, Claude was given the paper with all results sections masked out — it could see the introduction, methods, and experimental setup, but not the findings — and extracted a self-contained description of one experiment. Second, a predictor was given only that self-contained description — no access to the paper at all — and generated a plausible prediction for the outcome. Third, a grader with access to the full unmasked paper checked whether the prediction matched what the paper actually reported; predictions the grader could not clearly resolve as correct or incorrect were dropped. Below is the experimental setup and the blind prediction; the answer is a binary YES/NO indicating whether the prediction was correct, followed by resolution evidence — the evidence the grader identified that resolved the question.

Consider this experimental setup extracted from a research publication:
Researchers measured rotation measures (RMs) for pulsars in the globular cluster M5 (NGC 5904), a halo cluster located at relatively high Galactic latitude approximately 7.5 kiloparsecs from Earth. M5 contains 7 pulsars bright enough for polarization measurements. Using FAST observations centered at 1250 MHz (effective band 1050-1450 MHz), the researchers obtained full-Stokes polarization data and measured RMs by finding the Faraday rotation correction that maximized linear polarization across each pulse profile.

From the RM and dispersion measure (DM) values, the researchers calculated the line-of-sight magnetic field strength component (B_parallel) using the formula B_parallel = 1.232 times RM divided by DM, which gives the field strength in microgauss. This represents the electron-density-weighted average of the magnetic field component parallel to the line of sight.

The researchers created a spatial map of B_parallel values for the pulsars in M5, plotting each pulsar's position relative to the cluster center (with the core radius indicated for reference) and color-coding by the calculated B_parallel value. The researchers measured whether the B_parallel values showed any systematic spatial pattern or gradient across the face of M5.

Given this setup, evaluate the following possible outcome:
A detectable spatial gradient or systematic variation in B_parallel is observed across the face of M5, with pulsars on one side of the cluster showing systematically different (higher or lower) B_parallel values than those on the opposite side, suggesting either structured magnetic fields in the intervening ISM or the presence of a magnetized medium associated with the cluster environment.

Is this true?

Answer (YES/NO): NO